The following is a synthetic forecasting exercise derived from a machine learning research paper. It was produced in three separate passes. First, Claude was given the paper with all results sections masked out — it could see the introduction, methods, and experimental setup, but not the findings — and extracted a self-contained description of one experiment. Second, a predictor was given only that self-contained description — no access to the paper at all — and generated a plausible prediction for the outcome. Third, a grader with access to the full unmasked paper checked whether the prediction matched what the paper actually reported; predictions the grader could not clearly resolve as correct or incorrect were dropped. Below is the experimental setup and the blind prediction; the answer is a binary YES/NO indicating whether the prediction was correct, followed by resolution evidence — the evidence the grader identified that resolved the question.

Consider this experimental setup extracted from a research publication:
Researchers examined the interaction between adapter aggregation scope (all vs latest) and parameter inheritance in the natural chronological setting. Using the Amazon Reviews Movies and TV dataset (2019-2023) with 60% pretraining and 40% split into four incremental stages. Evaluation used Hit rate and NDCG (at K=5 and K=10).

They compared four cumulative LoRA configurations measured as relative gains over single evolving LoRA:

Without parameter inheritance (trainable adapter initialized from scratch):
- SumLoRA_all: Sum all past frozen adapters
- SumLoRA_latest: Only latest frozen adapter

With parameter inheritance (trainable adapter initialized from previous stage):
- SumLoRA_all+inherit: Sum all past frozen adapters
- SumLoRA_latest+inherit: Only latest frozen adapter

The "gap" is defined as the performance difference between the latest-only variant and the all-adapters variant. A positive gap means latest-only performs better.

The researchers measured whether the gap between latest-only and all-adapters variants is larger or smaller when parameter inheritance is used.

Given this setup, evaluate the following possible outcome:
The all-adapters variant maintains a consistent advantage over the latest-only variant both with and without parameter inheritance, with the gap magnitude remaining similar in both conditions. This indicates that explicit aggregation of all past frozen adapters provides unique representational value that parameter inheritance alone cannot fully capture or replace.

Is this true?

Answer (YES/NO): NO